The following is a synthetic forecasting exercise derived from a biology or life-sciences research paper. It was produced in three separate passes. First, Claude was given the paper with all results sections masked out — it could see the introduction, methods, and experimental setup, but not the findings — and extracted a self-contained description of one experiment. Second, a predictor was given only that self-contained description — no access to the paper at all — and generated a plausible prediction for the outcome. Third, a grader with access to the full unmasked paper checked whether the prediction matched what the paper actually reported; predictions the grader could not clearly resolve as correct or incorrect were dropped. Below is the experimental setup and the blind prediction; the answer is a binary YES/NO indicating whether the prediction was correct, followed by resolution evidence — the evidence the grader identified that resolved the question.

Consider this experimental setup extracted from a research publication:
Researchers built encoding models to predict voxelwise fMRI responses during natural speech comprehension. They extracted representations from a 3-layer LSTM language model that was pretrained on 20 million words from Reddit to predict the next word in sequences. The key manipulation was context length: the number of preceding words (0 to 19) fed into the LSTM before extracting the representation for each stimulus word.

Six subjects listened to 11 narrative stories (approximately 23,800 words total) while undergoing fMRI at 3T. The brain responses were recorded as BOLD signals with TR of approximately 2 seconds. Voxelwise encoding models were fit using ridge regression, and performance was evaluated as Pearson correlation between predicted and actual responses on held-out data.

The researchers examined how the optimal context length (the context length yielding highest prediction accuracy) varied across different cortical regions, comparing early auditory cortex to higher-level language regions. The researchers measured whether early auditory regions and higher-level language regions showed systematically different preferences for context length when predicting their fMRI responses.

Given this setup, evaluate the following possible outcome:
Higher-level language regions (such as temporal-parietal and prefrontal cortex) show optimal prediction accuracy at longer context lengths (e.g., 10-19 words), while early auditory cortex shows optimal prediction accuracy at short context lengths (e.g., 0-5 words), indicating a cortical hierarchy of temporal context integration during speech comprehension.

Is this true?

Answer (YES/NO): NO